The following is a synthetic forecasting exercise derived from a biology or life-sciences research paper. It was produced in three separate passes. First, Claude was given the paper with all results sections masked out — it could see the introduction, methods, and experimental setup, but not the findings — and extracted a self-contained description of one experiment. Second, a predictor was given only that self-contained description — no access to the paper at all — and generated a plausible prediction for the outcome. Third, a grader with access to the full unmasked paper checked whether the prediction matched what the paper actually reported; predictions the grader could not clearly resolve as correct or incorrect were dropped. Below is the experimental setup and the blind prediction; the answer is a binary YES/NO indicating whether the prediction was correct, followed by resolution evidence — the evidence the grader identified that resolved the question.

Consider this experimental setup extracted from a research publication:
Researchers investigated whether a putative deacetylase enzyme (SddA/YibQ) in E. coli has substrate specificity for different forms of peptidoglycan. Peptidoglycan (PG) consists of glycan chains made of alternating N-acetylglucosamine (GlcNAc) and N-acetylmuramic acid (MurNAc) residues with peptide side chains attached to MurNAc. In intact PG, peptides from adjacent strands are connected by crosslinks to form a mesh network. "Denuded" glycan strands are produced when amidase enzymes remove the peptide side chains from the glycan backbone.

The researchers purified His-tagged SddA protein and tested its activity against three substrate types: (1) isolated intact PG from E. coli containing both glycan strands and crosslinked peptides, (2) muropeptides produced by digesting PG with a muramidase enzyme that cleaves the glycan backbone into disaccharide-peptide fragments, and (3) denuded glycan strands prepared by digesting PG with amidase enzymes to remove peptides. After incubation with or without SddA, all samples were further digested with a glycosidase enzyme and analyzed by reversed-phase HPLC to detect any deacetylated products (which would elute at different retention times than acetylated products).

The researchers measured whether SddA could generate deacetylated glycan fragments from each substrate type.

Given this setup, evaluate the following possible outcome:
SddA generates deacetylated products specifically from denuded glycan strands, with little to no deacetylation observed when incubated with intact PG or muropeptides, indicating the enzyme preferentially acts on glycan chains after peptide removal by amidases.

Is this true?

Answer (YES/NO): YES